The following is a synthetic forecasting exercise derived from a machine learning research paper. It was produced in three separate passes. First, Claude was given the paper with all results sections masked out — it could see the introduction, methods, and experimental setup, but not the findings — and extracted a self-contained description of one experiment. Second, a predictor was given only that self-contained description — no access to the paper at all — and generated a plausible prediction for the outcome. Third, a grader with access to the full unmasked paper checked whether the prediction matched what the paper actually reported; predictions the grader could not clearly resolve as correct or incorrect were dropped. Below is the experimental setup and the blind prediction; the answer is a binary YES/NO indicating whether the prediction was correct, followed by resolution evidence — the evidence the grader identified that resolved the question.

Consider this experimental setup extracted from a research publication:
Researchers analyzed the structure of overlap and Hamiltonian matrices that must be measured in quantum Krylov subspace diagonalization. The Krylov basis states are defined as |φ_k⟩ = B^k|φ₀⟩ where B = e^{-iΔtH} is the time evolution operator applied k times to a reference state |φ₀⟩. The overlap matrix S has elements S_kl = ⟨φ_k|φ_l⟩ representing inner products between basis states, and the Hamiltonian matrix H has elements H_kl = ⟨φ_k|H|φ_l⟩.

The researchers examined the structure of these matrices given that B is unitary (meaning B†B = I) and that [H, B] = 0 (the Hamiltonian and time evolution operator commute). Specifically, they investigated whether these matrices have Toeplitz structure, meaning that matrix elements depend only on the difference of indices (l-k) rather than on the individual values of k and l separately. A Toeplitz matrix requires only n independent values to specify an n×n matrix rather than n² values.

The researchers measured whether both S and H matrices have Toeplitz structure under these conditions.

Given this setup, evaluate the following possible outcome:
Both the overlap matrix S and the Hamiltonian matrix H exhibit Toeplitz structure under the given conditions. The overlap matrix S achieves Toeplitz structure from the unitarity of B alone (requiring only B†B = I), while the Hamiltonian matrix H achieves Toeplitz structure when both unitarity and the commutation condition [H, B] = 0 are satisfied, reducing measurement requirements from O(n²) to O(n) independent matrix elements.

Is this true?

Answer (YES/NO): YES